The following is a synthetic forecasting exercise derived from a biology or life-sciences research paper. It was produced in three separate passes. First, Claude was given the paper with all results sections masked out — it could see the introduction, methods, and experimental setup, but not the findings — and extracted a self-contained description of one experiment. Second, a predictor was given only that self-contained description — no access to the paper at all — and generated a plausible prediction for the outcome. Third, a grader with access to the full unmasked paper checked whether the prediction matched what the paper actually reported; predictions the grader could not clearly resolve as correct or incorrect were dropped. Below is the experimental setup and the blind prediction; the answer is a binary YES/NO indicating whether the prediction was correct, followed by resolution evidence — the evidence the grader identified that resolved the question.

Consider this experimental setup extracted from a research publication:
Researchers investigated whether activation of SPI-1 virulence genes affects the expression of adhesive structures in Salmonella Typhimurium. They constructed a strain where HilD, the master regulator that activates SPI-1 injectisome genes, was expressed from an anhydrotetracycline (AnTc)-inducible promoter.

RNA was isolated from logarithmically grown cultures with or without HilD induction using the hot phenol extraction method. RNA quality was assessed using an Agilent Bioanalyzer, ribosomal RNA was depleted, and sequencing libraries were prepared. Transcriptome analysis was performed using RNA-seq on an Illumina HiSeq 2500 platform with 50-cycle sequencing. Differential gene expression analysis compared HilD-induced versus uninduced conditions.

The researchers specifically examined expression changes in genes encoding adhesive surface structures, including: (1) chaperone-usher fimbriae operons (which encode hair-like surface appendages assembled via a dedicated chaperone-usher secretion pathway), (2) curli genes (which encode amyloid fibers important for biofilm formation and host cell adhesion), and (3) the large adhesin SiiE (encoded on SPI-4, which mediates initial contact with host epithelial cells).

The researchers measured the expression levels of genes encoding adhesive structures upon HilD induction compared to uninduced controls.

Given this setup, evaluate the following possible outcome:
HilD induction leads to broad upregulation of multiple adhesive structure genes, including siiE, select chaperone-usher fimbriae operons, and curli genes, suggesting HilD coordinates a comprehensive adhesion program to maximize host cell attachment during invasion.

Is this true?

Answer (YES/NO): YES